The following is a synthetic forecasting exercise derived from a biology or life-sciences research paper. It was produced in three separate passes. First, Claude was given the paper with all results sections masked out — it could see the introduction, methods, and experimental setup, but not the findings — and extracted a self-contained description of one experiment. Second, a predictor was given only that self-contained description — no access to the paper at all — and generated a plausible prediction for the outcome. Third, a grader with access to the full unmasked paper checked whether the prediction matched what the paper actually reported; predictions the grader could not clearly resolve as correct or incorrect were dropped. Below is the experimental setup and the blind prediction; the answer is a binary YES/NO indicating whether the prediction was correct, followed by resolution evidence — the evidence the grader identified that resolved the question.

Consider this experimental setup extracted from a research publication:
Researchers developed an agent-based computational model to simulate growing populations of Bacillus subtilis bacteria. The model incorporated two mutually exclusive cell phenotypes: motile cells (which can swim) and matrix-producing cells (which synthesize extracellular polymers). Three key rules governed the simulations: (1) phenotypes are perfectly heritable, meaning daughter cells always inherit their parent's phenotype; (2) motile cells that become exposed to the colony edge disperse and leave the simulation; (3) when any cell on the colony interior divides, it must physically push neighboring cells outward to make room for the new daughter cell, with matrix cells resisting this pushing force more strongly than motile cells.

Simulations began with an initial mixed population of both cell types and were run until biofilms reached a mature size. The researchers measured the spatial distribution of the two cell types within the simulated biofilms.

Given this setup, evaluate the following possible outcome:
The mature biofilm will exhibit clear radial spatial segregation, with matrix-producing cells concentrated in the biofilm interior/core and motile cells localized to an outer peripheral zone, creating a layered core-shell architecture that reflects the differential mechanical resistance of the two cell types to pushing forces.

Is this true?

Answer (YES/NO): NO